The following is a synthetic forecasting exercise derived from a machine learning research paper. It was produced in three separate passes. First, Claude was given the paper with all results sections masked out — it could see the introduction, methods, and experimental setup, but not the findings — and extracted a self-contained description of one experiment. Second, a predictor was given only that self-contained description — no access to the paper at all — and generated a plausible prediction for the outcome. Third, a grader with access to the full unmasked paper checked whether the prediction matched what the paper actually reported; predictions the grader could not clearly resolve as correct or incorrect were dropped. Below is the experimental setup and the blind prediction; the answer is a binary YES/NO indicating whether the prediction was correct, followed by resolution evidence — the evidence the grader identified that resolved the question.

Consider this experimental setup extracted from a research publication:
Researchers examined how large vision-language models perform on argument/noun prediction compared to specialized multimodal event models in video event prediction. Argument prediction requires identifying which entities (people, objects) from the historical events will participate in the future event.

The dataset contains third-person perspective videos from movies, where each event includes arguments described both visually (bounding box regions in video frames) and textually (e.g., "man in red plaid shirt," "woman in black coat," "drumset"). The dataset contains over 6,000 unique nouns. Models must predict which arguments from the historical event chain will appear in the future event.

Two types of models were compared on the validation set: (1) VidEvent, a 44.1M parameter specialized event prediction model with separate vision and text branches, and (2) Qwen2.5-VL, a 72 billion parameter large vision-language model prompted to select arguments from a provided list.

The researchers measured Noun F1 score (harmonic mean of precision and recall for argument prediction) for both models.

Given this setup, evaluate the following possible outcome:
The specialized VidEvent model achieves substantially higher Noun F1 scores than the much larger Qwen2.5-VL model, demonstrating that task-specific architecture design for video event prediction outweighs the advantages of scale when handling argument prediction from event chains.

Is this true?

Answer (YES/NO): NO